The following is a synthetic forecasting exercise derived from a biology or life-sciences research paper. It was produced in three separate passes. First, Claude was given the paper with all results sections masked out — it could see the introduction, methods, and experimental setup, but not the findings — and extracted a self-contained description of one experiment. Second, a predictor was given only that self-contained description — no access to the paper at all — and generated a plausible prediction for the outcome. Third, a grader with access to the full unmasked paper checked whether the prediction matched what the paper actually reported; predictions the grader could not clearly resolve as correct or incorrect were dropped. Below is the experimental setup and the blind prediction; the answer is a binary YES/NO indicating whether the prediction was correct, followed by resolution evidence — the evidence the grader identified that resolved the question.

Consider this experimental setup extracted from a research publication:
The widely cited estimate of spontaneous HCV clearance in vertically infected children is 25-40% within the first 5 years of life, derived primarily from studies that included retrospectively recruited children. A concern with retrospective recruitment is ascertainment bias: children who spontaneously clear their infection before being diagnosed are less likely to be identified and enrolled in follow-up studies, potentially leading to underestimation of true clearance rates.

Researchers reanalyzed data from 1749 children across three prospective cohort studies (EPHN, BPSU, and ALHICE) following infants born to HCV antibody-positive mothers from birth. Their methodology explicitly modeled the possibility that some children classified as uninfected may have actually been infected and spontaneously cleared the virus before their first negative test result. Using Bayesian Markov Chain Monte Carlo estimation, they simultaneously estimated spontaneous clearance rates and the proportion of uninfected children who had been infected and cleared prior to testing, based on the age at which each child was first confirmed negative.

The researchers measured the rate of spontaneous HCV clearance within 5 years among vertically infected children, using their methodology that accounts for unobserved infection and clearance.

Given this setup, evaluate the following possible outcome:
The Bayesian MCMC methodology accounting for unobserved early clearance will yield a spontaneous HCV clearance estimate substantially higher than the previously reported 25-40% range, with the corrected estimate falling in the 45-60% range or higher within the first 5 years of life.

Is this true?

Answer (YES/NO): YES